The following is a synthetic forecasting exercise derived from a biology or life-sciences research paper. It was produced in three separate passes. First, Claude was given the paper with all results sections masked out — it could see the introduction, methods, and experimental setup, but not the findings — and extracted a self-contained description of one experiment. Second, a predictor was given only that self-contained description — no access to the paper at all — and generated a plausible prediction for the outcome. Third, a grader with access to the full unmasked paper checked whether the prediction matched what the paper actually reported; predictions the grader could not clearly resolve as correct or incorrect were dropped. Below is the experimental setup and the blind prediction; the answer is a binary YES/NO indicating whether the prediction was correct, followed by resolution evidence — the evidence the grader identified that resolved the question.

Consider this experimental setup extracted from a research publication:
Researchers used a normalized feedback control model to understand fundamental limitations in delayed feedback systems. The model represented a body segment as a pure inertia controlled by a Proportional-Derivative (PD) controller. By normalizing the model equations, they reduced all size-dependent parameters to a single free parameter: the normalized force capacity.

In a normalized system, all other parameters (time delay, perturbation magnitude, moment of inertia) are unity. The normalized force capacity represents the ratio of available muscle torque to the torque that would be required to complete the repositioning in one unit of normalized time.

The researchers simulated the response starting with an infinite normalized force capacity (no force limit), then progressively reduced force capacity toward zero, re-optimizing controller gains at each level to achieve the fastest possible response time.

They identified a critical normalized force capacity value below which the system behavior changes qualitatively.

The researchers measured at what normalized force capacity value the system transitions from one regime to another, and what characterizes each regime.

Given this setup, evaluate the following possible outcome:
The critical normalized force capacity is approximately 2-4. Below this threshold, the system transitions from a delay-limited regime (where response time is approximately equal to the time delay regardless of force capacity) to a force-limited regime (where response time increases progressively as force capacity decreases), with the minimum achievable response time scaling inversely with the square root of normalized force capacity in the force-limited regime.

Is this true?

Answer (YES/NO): NO